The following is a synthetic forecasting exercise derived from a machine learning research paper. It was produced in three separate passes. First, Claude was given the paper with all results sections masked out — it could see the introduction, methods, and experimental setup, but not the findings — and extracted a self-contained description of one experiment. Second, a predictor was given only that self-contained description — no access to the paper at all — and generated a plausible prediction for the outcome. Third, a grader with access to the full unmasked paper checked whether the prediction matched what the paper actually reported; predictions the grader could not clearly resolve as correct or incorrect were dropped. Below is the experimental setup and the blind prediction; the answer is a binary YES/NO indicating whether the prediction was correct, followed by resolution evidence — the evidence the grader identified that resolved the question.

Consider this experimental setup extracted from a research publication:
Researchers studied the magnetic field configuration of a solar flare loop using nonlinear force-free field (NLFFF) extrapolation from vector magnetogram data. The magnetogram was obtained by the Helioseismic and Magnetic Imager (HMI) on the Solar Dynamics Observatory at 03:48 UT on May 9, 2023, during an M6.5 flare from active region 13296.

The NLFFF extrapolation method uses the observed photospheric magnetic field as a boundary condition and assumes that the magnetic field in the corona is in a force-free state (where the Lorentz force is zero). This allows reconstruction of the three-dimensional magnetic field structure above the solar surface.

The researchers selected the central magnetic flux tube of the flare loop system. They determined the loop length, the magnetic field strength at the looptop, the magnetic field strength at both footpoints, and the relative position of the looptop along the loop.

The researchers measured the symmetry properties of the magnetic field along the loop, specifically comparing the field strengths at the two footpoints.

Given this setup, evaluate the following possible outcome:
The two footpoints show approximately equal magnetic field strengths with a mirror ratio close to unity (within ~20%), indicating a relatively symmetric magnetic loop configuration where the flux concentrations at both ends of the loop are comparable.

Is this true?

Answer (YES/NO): NO